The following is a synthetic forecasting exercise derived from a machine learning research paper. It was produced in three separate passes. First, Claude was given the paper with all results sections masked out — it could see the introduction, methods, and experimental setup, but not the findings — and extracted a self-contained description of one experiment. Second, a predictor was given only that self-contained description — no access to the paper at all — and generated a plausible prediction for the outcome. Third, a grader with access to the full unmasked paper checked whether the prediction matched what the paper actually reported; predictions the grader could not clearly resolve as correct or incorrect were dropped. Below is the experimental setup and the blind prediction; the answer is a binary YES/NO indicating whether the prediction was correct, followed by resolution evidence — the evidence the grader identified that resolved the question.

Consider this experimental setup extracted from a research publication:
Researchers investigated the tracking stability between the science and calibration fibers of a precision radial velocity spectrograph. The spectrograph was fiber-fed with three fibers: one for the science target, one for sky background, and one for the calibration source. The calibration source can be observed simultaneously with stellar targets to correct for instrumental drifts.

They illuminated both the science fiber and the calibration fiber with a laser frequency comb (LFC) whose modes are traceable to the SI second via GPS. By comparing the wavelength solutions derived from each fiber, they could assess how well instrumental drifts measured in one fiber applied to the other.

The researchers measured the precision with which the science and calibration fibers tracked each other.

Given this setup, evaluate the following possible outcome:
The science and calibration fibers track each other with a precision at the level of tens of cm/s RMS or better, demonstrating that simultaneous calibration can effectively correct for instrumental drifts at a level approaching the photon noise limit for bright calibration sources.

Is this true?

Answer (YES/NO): YES